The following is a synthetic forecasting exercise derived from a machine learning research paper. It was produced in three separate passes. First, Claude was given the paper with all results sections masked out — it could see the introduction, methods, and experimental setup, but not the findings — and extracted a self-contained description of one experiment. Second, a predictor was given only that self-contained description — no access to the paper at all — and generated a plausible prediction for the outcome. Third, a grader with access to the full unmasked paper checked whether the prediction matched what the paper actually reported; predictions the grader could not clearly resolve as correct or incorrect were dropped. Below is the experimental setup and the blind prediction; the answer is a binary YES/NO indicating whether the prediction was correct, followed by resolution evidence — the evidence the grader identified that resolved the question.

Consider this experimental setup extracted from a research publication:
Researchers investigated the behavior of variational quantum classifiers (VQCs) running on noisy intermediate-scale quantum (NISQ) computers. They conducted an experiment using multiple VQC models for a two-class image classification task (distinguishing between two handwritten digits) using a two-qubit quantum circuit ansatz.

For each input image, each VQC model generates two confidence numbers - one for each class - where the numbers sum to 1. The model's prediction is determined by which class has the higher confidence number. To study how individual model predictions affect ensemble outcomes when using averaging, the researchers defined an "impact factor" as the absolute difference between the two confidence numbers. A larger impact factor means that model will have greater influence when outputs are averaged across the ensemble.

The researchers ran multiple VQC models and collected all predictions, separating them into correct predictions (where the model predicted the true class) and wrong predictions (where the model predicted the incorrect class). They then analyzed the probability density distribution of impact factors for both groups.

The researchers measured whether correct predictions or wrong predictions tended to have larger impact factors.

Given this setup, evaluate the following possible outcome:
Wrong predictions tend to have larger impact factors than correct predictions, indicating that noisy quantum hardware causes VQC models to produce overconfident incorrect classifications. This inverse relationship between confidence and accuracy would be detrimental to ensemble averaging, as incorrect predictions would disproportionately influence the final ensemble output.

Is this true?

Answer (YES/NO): YES